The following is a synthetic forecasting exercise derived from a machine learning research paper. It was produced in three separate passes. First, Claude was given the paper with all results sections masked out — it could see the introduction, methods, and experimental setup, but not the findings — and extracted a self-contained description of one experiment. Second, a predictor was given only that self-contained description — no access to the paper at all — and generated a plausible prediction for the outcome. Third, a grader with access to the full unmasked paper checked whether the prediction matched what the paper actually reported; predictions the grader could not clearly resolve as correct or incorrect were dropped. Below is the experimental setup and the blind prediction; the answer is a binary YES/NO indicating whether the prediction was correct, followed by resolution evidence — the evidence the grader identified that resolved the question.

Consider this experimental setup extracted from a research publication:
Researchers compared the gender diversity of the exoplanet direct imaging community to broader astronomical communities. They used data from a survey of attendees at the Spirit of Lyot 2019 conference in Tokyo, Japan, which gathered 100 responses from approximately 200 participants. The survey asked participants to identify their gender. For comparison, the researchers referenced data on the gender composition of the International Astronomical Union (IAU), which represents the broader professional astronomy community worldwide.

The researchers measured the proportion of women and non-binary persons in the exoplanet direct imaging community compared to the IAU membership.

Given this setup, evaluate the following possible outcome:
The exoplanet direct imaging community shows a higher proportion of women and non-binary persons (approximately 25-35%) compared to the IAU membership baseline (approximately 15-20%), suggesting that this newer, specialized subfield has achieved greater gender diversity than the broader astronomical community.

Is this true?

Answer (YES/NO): YES